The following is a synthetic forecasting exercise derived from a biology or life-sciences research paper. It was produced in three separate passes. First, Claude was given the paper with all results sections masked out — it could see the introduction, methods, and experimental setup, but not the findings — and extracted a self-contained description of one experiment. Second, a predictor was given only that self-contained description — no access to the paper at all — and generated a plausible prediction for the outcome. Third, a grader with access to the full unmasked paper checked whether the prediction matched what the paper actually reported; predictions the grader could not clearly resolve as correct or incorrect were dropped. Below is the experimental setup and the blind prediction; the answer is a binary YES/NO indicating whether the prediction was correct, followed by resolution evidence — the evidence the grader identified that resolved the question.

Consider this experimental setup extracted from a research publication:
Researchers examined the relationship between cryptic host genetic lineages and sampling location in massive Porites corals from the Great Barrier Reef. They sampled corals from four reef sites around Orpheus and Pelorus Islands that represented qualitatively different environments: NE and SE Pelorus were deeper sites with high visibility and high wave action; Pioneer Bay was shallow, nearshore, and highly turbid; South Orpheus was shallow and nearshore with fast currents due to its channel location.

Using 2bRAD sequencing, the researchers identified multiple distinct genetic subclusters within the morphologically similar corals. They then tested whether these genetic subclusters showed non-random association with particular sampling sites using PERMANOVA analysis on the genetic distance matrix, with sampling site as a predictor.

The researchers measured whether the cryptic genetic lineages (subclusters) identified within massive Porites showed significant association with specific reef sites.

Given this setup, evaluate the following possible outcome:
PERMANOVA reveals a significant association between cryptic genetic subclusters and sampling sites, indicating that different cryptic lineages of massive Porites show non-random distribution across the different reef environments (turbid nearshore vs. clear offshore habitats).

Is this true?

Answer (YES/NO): YES